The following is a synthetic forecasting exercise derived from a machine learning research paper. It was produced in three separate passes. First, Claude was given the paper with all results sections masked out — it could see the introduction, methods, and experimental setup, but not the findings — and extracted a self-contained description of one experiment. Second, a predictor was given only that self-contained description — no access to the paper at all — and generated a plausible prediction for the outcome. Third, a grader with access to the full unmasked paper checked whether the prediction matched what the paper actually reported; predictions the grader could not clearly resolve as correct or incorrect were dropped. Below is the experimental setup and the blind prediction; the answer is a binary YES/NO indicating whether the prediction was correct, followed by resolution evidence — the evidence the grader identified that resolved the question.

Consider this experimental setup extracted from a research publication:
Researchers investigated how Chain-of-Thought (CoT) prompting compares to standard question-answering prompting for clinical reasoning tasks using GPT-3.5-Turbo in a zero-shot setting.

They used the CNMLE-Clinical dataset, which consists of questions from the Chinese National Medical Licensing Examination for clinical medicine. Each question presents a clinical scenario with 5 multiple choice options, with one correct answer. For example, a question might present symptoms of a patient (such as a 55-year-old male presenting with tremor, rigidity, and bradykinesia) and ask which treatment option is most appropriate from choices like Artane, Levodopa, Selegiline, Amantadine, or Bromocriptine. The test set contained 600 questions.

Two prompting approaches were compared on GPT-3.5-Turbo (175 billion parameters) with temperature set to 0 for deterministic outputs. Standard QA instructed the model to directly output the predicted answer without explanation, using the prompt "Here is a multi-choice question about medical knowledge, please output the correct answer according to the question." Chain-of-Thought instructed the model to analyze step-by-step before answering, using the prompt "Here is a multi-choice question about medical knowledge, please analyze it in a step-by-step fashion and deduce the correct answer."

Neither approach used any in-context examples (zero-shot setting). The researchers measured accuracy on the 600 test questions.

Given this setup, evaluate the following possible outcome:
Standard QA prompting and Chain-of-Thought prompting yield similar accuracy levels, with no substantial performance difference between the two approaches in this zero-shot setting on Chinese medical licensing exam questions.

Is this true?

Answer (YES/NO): NO